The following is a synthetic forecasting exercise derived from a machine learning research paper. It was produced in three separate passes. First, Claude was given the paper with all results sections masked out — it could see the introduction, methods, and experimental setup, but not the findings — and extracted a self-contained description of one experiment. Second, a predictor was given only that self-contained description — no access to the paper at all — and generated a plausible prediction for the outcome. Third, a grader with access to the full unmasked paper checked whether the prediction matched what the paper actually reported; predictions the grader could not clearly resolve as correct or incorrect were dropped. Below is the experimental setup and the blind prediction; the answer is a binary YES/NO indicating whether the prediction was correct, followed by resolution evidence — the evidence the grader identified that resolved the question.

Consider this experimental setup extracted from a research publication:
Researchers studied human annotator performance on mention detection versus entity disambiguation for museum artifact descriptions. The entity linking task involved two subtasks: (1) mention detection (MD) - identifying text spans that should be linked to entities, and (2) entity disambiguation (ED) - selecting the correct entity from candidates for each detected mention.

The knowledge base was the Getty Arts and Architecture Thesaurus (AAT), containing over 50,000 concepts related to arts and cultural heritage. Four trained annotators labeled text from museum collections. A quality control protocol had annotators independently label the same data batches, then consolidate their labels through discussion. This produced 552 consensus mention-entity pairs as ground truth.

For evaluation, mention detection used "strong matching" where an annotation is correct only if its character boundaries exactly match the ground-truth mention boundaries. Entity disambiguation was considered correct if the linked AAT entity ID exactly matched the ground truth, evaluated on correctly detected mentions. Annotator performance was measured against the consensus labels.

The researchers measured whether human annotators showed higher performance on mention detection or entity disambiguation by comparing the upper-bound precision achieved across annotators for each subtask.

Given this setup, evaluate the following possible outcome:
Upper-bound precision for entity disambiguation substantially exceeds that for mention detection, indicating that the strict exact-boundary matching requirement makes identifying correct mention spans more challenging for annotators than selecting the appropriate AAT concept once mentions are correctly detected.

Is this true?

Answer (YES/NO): NO